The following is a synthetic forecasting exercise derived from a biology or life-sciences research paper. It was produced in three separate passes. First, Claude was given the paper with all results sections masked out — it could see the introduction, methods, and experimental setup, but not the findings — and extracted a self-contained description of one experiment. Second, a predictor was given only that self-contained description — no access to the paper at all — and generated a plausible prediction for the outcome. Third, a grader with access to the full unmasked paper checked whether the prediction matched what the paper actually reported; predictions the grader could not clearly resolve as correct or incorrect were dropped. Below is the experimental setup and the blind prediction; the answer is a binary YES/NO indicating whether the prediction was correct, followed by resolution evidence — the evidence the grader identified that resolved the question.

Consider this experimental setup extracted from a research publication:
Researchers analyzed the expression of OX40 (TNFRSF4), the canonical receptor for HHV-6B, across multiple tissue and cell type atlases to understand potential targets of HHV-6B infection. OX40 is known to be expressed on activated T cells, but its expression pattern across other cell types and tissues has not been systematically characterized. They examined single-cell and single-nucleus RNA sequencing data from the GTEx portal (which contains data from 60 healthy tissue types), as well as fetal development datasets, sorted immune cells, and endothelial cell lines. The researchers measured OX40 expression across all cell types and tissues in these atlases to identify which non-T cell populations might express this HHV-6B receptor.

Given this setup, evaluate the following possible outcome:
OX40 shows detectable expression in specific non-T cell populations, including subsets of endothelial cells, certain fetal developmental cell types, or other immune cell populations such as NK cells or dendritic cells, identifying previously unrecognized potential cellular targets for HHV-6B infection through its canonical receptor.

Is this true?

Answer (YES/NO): YES